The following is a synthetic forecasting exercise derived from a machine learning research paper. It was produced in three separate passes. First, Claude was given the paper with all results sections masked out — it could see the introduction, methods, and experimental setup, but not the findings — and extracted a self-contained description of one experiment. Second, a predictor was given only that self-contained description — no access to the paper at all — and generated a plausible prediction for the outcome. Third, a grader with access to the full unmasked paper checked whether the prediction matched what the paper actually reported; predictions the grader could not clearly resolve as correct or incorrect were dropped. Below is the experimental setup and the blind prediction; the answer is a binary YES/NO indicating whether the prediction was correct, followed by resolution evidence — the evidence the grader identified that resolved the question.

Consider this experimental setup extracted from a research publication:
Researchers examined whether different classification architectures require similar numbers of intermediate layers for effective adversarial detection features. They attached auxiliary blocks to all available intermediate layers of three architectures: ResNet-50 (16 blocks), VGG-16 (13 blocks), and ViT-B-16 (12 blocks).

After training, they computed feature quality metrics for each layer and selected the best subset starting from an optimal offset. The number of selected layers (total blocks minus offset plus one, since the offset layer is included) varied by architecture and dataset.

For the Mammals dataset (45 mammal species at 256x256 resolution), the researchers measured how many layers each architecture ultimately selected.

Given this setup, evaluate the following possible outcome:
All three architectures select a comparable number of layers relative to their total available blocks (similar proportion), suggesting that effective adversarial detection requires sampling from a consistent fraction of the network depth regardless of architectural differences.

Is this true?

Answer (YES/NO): NO